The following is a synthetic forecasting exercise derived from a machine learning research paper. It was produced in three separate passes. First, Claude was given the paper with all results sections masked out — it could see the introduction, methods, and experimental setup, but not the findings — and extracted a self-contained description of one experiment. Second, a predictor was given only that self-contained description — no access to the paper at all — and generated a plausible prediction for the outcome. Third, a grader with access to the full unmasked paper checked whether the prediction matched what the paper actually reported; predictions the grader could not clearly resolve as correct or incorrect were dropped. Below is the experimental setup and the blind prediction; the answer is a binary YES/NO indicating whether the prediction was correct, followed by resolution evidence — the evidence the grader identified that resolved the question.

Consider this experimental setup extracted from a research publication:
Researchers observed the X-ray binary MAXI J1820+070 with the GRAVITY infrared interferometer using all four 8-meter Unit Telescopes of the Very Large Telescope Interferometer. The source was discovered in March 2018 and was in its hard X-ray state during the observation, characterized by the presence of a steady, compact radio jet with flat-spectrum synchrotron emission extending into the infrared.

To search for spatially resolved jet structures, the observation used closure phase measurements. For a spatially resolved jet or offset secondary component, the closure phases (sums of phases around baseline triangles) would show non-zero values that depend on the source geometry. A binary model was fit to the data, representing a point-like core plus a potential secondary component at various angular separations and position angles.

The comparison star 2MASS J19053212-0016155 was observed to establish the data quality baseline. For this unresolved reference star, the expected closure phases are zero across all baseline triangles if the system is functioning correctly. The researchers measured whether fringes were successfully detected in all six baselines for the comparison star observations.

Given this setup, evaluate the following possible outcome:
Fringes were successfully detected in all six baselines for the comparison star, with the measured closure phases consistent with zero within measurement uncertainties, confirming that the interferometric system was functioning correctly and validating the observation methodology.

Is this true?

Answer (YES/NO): NO